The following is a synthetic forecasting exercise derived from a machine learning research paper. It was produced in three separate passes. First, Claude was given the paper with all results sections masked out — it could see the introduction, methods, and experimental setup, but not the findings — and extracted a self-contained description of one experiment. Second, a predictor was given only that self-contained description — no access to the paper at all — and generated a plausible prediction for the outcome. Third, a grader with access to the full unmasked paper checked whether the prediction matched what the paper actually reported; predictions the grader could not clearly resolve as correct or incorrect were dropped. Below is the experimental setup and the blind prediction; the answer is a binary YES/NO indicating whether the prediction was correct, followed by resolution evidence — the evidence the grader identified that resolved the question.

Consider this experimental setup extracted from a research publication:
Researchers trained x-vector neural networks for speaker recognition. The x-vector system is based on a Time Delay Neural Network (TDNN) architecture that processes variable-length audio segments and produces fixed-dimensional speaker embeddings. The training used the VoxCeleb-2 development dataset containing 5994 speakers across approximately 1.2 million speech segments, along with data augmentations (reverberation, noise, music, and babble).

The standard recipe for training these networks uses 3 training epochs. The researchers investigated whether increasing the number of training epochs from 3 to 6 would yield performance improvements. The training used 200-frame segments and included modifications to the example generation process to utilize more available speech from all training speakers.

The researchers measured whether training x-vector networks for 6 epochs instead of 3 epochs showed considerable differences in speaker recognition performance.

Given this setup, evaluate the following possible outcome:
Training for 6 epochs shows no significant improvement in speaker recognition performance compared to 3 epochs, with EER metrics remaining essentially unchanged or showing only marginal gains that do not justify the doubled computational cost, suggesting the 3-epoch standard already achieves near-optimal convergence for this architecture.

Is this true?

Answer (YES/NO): YES